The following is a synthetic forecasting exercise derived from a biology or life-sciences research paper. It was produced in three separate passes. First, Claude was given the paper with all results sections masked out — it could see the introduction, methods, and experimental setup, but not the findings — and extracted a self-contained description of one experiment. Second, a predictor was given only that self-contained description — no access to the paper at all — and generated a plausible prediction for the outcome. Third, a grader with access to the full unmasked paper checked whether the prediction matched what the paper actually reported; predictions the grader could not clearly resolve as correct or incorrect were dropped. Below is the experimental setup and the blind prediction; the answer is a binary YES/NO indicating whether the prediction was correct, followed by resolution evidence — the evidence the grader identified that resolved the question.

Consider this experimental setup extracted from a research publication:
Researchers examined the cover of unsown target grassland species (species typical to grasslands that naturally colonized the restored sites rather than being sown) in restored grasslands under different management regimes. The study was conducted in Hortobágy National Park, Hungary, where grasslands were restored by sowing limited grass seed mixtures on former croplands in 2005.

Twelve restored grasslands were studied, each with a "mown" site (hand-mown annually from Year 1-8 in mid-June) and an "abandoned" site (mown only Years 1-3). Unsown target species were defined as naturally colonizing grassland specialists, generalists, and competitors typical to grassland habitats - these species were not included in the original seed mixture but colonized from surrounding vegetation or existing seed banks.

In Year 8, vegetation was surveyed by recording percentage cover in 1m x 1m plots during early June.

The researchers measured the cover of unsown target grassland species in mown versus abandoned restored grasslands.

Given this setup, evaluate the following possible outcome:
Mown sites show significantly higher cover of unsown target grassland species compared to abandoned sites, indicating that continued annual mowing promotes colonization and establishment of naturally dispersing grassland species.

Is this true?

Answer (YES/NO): NO